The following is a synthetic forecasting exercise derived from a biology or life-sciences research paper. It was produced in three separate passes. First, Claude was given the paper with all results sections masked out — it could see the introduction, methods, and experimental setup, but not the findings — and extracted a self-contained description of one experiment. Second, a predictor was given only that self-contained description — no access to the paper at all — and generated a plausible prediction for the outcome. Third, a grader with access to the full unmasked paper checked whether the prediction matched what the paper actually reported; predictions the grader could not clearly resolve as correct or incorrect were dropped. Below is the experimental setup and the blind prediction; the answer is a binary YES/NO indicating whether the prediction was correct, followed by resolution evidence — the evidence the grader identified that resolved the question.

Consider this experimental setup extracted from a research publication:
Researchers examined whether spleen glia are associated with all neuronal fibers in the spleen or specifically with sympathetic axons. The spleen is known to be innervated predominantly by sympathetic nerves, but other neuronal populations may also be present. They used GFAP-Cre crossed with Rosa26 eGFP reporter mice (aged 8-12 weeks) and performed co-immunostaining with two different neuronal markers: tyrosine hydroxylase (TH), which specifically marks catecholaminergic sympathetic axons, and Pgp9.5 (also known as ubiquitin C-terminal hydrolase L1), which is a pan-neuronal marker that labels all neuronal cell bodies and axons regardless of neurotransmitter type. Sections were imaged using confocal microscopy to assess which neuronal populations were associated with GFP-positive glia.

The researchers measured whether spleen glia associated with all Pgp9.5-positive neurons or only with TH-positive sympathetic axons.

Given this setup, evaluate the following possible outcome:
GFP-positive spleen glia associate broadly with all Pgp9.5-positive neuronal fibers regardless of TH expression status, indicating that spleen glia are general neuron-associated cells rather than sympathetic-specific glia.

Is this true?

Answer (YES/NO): NO